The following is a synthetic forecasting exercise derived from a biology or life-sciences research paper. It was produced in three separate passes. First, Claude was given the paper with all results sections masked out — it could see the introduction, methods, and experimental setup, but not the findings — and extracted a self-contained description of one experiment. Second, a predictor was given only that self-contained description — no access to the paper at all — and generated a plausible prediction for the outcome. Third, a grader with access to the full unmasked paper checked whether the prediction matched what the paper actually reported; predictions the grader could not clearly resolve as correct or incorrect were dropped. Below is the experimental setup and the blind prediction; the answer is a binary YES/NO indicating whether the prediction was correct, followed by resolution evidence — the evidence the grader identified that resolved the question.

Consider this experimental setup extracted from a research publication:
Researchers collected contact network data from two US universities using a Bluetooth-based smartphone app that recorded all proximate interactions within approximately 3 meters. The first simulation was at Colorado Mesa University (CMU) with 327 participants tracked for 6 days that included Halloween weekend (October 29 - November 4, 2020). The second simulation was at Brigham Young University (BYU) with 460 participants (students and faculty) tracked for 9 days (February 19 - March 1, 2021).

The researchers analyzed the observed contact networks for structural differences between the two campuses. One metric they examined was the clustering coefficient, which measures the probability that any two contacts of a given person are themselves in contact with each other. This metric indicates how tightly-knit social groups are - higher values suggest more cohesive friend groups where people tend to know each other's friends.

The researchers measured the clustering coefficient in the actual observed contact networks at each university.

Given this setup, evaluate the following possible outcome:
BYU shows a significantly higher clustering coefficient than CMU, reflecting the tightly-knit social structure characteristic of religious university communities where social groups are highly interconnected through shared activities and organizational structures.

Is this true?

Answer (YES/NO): NO